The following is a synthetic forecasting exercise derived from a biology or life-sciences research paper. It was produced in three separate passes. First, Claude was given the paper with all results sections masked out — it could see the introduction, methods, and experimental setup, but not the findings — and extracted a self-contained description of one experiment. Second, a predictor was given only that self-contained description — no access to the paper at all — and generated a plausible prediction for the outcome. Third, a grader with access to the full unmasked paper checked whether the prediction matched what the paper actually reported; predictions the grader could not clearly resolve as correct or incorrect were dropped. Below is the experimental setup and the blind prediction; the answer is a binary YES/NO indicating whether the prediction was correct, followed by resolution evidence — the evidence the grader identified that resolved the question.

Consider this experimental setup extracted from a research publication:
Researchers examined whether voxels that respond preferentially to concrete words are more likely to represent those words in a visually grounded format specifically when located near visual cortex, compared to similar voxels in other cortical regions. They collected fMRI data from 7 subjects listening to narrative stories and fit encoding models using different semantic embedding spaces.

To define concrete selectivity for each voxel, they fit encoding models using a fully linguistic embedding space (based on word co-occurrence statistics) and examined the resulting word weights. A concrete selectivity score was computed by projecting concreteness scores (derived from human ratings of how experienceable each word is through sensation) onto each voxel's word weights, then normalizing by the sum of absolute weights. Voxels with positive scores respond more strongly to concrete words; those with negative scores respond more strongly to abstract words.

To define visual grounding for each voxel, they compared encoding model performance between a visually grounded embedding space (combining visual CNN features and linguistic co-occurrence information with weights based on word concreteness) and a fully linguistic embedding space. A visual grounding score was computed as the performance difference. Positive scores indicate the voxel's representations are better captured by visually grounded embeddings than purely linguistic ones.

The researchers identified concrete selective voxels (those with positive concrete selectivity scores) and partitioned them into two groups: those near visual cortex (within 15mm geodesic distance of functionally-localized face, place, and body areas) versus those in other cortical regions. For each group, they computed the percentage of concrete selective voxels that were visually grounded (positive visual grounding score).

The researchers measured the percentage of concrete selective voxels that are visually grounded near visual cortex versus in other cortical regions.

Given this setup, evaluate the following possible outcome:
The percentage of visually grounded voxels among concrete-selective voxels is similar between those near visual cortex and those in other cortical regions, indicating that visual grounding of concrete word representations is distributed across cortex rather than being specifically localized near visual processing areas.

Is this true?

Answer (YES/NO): NO